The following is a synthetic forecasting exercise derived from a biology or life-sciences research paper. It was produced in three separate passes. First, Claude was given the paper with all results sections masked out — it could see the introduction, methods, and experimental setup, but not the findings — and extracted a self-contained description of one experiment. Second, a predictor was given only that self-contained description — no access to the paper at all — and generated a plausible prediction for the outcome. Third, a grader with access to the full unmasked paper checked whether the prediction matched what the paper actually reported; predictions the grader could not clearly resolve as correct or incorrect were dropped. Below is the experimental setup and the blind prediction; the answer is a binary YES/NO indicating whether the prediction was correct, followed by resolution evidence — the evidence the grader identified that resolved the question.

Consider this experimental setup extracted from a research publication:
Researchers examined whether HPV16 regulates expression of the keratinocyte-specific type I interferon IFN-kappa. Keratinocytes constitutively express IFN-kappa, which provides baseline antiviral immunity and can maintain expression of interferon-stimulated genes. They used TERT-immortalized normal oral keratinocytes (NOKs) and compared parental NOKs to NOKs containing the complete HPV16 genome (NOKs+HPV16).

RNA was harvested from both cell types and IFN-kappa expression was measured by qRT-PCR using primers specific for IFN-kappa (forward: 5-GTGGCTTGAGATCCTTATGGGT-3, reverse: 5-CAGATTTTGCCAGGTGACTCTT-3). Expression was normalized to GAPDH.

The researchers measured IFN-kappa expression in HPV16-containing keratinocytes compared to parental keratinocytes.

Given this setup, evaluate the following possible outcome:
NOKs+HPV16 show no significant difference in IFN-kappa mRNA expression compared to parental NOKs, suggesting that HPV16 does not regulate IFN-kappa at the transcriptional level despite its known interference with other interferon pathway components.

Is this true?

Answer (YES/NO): NO